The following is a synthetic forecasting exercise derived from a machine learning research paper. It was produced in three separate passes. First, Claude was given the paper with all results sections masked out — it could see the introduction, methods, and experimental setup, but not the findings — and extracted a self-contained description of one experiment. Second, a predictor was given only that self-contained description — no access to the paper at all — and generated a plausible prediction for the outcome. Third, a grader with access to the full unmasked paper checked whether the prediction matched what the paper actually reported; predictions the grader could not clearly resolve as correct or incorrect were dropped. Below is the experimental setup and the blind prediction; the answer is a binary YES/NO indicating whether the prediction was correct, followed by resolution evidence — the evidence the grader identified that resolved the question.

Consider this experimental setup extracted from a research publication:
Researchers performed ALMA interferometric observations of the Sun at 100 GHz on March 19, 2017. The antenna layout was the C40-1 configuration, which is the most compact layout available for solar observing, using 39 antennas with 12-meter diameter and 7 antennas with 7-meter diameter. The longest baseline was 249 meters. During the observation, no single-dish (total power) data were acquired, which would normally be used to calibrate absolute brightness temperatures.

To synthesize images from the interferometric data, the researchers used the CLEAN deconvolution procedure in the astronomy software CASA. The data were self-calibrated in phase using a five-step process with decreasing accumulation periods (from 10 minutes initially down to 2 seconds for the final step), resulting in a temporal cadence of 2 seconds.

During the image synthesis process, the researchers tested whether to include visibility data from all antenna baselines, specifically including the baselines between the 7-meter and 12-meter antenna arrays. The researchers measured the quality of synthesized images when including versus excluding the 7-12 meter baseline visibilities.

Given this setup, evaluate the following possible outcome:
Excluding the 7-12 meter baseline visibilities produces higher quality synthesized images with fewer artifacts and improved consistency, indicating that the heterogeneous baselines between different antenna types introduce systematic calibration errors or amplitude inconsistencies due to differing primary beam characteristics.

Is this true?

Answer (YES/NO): NO